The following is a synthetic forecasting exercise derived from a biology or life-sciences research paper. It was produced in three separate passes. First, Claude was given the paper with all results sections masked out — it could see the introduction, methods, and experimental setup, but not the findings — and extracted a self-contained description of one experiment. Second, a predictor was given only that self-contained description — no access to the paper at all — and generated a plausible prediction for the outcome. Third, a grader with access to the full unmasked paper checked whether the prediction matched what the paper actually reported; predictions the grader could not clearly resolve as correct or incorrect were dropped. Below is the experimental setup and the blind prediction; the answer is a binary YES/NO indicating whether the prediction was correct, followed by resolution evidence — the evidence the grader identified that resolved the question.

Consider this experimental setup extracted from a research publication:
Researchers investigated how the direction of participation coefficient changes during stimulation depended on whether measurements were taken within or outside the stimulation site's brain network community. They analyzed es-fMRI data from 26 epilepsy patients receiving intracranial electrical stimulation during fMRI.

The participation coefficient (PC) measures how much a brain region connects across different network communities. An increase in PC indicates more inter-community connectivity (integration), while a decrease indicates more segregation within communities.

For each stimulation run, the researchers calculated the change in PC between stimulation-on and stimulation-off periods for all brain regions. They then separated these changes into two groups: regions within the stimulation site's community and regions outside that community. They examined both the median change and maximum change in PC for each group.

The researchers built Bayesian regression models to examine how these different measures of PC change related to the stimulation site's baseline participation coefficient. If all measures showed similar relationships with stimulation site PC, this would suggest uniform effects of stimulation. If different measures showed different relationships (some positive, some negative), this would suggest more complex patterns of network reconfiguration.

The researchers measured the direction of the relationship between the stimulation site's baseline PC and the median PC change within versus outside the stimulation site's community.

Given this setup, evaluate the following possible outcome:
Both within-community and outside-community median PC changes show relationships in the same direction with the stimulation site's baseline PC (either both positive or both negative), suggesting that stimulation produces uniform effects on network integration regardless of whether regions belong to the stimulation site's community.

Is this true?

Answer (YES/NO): NO